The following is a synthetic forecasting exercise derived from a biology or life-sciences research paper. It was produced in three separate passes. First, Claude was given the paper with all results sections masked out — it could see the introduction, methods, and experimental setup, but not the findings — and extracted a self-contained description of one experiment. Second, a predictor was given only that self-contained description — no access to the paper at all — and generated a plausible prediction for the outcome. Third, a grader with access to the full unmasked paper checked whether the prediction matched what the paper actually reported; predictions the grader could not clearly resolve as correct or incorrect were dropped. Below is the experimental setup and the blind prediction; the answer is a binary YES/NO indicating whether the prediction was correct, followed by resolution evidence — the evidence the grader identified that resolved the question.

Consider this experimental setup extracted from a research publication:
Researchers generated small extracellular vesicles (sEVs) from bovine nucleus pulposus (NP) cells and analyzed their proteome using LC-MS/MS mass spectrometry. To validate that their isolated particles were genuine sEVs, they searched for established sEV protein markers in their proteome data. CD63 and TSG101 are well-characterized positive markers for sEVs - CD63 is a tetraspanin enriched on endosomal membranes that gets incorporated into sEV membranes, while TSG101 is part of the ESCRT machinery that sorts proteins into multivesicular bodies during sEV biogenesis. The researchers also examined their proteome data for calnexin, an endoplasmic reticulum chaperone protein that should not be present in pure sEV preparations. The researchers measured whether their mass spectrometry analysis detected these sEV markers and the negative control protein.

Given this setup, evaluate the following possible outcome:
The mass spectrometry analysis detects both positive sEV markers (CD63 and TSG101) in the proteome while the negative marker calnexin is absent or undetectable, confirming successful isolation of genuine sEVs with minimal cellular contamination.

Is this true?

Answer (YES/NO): YES